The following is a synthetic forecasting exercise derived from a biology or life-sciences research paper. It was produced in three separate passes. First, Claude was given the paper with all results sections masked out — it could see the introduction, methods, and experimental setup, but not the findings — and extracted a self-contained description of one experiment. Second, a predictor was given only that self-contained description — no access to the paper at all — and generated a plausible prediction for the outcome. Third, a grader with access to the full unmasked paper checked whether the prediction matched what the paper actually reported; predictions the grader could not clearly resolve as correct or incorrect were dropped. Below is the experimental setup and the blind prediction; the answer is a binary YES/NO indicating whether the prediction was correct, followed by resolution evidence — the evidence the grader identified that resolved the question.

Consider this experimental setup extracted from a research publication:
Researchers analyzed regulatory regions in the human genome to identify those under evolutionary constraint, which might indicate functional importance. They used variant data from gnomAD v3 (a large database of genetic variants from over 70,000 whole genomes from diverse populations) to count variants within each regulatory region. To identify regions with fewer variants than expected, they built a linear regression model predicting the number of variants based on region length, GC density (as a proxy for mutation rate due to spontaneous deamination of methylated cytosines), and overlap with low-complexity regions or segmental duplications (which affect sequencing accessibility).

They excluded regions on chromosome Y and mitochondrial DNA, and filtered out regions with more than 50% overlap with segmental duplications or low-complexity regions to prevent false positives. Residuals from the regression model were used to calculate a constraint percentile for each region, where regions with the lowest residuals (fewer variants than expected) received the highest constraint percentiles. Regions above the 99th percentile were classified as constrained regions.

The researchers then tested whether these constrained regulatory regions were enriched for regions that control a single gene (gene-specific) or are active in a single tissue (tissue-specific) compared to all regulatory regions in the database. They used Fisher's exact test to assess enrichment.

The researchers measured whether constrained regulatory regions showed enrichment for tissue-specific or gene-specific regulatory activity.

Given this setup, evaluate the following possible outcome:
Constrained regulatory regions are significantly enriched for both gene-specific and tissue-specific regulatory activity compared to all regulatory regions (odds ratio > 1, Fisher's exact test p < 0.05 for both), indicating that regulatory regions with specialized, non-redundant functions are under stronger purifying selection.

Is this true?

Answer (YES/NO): YES